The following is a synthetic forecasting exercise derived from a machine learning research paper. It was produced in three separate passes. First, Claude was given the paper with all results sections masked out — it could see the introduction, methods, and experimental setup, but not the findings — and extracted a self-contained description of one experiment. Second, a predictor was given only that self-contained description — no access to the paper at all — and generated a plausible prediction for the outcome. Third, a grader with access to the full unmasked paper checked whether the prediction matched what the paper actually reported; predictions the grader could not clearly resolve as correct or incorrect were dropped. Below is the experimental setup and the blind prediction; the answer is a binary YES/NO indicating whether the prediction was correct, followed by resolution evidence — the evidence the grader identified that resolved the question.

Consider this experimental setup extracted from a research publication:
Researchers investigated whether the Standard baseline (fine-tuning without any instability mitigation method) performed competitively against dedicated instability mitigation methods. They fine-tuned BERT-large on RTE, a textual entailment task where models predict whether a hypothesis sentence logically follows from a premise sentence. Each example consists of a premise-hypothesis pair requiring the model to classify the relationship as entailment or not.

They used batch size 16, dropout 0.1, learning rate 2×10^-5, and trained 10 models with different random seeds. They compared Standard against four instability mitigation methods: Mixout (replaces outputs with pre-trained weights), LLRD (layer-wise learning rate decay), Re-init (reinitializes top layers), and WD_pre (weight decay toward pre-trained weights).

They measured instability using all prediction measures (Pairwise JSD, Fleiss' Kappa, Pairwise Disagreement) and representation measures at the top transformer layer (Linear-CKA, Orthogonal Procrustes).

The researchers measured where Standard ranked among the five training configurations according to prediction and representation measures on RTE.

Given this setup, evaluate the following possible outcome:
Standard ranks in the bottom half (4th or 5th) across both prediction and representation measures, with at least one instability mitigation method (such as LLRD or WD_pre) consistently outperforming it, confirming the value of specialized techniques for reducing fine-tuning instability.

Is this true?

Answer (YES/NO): NO